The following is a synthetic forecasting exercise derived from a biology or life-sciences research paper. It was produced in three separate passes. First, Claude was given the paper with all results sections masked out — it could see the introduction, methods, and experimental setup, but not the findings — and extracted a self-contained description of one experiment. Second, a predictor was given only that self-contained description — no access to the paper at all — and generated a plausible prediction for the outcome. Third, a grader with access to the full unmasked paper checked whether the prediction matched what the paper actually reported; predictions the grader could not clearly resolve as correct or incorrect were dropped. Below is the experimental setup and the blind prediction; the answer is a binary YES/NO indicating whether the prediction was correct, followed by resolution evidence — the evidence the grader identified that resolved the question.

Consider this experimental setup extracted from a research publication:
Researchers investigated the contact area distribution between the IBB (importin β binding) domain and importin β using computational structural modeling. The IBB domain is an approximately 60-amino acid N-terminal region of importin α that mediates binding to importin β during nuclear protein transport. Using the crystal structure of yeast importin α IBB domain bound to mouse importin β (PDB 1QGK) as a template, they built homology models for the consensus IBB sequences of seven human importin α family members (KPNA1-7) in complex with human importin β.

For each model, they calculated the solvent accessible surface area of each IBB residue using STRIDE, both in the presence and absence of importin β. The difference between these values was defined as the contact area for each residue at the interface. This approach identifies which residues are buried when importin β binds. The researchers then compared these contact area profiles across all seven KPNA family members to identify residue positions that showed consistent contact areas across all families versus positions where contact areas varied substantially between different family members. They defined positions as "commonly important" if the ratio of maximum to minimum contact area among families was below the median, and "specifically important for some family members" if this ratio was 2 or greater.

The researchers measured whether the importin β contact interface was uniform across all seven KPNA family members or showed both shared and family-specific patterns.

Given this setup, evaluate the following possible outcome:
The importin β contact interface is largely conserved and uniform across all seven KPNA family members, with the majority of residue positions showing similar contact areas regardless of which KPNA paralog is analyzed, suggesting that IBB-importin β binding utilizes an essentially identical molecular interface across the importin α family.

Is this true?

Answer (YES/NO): NO